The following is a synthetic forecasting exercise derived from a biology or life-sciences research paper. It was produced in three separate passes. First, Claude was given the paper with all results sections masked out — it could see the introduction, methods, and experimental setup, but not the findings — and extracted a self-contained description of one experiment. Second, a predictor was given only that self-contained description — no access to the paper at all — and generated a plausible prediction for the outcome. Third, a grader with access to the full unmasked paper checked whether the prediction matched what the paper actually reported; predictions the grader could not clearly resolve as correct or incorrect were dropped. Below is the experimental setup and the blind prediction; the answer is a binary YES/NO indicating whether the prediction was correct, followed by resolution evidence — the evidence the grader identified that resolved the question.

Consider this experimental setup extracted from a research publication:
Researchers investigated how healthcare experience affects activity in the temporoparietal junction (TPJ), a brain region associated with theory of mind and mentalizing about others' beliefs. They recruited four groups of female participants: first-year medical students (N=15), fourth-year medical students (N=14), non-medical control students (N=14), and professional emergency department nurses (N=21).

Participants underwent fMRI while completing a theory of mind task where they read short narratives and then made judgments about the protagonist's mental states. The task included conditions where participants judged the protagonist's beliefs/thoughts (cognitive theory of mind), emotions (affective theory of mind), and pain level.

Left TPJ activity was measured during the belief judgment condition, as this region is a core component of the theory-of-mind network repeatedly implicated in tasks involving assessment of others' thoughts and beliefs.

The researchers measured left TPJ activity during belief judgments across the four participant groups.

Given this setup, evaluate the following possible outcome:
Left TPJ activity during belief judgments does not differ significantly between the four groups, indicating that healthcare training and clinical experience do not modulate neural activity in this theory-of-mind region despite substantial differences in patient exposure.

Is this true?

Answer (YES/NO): NO